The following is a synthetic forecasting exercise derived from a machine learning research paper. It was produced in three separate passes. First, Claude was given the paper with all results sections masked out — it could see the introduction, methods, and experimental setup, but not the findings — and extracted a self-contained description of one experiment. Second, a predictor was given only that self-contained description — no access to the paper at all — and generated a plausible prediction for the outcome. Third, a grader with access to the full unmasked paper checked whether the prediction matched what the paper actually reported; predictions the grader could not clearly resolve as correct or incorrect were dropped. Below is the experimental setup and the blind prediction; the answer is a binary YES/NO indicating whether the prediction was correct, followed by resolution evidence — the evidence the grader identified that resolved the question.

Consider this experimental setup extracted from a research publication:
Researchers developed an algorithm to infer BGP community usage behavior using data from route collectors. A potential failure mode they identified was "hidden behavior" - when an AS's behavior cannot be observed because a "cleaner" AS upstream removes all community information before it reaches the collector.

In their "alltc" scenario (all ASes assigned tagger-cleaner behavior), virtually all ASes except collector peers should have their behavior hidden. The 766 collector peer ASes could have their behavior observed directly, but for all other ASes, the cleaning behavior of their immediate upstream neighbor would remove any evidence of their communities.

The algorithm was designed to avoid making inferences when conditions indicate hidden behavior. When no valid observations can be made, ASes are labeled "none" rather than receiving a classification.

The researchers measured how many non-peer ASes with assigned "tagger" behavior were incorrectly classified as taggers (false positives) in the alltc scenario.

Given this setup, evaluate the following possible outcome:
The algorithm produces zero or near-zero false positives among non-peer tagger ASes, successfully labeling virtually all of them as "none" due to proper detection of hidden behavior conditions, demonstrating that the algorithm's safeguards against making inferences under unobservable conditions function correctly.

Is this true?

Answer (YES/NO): YES